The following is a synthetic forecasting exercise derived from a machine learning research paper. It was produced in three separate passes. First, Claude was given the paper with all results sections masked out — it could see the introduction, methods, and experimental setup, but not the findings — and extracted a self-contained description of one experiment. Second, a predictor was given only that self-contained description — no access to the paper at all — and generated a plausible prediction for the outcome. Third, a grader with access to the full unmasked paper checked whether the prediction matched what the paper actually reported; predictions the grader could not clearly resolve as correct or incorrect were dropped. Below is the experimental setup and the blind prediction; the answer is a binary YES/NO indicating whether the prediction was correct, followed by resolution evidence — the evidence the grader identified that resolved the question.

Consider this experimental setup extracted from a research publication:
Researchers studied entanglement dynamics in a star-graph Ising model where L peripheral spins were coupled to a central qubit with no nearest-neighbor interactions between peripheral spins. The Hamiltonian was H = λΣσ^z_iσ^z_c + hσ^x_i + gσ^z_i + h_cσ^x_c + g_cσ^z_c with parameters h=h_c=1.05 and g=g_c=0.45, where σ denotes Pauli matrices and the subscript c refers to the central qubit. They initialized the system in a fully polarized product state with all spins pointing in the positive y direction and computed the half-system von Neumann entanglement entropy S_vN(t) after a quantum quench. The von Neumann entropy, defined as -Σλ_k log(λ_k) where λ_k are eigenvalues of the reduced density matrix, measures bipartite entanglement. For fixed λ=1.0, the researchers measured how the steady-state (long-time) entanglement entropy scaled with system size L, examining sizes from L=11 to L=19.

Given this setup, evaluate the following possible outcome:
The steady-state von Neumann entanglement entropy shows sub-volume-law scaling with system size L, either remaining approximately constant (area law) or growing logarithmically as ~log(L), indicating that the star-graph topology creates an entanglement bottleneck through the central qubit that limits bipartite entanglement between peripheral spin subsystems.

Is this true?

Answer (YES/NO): YES